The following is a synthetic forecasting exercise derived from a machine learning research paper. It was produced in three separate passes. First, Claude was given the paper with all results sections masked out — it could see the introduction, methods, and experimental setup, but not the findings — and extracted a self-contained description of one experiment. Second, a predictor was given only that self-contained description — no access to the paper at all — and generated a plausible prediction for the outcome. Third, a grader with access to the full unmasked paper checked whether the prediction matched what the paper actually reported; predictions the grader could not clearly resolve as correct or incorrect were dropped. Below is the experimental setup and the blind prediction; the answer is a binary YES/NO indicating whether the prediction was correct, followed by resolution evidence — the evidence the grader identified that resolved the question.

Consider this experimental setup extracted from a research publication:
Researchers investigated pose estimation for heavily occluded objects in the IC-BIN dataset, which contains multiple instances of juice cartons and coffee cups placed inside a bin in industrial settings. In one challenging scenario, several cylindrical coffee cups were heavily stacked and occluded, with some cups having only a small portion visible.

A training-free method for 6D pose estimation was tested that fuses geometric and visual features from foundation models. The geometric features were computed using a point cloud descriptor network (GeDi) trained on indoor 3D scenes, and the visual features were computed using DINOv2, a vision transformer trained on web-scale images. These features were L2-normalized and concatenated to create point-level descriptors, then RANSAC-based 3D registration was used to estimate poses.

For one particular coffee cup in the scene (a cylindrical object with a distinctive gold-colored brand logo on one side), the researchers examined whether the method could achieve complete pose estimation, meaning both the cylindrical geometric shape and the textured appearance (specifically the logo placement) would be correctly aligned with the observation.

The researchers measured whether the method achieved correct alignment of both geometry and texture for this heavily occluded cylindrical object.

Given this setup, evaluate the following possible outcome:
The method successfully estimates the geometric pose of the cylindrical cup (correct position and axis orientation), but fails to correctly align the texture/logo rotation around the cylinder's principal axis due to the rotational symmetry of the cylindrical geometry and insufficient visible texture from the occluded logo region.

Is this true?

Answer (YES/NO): YES